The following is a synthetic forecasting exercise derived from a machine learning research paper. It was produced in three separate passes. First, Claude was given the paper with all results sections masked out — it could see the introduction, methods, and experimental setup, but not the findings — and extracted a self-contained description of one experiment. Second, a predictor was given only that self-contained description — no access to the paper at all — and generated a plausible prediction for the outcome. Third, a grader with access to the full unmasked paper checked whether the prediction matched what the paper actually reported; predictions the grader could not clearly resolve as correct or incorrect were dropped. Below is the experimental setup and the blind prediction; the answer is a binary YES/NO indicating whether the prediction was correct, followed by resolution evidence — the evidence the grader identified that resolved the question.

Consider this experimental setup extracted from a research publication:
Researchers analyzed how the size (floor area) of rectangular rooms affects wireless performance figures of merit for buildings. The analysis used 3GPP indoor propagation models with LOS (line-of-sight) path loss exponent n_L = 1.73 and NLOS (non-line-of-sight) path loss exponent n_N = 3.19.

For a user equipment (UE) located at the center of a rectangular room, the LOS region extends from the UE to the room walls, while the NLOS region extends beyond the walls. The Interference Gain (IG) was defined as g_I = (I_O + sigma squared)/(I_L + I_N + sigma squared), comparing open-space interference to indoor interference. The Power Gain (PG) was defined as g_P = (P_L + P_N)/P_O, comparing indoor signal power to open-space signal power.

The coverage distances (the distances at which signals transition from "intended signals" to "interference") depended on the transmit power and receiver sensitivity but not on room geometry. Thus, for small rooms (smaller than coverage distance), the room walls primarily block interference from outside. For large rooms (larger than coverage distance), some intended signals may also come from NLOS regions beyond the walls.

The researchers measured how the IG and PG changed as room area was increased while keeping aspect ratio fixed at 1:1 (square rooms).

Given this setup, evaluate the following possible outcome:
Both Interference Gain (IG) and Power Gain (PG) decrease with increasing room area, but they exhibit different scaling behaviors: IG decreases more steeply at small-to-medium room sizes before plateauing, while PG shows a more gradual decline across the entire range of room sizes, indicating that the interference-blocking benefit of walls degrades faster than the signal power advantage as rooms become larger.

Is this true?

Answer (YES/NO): NO